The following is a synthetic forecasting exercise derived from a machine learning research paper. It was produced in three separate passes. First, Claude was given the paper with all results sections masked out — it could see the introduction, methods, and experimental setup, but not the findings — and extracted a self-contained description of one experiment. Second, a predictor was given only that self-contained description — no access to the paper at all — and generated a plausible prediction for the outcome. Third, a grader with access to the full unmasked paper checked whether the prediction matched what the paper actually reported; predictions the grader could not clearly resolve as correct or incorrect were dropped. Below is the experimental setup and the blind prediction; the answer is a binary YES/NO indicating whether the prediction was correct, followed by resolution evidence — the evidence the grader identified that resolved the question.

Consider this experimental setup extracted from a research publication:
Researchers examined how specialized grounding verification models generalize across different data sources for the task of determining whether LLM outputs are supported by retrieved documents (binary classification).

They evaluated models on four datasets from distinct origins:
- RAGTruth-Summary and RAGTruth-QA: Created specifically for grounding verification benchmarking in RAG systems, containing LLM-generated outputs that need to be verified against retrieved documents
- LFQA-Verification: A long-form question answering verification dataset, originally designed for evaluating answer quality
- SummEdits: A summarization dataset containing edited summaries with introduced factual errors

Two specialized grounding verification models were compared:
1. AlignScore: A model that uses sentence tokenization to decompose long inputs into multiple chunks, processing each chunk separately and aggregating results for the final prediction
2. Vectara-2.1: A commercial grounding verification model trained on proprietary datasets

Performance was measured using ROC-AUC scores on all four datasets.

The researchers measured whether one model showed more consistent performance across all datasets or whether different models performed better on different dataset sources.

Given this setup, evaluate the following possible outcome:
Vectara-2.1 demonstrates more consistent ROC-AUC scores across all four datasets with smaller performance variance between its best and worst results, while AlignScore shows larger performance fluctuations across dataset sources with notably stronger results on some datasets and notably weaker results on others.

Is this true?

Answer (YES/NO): NO